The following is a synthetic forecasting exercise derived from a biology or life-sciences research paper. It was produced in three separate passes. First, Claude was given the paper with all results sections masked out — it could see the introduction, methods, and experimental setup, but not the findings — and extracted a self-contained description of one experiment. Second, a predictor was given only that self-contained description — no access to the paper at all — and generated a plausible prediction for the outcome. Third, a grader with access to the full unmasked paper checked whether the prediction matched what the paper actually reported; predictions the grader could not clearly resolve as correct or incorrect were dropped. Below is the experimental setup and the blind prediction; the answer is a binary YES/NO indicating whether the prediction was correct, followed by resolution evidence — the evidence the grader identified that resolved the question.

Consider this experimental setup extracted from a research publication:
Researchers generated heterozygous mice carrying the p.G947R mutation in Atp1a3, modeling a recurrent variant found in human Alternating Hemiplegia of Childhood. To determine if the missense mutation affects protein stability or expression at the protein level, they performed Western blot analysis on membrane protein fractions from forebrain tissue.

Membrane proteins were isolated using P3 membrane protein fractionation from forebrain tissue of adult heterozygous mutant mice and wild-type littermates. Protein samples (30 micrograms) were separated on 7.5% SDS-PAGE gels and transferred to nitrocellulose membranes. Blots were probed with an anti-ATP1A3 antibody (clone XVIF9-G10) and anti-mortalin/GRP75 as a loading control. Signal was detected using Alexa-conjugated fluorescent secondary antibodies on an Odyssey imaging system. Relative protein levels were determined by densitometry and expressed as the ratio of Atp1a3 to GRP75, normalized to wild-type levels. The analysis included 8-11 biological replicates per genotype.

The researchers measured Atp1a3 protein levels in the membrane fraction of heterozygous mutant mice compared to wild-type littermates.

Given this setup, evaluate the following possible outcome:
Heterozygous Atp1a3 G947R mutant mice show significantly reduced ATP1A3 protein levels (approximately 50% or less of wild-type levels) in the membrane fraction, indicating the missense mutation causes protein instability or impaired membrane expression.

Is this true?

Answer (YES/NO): NO